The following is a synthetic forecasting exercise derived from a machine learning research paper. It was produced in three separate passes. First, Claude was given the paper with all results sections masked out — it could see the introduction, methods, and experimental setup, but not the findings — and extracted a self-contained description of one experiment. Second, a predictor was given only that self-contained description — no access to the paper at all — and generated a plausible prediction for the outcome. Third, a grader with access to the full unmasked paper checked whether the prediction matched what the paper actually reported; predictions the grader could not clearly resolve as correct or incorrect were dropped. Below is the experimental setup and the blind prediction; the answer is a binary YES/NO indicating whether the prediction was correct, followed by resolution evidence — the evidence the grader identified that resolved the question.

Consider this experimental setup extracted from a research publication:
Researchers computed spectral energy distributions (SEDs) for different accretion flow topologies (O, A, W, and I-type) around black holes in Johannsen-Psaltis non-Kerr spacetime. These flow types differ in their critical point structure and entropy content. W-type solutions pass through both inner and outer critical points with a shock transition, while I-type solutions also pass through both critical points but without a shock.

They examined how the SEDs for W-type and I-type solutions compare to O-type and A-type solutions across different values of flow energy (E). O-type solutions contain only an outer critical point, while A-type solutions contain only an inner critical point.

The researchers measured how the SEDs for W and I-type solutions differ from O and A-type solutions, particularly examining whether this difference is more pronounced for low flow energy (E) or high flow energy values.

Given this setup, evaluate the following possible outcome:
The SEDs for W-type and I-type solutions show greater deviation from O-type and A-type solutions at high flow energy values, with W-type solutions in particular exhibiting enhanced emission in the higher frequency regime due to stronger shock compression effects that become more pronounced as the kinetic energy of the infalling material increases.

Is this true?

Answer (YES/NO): NO